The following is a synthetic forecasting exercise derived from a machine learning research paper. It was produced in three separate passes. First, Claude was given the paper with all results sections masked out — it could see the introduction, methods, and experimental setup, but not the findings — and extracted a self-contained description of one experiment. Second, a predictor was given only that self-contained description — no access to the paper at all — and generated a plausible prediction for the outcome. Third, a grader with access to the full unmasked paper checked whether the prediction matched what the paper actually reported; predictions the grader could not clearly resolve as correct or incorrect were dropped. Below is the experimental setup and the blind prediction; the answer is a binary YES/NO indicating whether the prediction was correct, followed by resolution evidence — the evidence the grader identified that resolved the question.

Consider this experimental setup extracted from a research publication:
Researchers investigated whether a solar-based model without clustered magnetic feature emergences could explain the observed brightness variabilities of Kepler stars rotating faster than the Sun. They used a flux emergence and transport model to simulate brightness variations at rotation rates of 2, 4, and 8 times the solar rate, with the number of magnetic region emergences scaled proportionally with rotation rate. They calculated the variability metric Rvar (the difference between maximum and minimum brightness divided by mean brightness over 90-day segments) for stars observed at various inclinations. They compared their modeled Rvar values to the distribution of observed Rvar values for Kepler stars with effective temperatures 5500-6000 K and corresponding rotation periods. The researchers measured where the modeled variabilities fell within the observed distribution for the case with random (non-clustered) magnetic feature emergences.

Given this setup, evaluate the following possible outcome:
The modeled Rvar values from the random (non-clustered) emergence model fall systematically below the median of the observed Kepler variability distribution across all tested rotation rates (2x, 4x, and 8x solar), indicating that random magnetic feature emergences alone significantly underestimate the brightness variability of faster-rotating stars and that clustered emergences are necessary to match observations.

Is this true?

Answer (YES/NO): YES